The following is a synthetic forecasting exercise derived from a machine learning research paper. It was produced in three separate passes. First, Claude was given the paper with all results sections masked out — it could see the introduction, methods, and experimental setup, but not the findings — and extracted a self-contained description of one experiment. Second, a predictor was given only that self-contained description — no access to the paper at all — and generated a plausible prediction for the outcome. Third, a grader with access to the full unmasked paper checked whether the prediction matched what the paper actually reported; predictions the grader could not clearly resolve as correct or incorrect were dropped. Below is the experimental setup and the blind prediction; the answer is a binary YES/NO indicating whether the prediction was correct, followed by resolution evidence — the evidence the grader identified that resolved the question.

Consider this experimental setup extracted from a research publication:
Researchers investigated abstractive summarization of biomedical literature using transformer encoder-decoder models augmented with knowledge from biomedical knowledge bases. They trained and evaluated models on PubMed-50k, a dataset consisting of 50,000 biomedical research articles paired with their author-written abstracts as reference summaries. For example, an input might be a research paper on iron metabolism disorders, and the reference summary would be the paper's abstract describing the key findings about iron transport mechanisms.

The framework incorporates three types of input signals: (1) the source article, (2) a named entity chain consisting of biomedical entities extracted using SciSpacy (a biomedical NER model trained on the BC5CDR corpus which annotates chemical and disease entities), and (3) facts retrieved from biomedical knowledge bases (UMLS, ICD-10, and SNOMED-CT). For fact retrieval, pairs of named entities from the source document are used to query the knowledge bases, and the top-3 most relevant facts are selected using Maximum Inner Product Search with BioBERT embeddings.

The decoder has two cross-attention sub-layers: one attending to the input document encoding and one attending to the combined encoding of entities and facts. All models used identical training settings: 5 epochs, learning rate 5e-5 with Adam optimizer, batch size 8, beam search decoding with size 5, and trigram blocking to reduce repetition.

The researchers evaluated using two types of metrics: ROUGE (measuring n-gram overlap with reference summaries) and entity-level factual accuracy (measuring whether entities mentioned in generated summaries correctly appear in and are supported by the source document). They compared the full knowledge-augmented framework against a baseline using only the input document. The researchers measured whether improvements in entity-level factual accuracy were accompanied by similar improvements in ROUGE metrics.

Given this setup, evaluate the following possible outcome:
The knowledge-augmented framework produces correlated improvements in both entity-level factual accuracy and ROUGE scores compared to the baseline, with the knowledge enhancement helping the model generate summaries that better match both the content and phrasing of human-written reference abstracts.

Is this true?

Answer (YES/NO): NO